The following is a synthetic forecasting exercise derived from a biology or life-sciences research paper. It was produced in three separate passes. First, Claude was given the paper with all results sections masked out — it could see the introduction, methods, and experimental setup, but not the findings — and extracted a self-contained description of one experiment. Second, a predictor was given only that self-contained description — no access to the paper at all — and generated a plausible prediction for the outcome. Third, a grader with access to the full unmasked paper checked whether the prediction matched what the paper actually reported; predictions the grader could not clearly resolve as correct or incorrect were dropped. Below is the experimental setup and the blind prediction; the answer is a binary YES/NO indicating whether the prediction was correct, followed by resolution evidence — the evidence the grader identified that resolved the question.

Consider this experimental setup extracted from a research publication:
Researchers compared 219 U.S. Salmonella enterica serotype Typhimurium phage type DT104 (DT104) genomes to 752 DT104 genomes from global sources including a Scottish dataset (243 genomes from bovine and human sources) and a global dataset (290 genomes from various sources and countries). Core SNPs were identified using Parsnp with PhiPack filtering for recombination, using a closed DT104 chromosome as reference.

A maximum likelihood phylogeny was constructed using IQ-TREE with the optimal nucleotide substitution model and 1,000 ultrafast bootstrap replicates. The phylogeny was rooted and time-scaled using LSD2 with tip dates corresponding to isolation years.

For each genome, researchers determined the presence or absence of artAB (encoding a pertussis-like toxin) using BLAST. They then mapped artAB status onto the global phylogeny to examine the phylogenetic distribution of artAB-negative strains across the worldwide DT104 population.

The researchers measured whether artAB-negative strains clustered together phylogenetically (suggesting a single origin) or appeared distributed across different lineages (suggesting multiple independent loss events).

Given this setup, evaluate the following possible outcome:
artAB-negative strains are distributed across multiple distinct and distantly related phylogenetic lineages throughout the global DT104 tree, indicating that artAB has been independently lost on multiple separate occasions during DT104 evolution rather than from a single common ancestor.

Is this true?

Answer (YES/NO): YES